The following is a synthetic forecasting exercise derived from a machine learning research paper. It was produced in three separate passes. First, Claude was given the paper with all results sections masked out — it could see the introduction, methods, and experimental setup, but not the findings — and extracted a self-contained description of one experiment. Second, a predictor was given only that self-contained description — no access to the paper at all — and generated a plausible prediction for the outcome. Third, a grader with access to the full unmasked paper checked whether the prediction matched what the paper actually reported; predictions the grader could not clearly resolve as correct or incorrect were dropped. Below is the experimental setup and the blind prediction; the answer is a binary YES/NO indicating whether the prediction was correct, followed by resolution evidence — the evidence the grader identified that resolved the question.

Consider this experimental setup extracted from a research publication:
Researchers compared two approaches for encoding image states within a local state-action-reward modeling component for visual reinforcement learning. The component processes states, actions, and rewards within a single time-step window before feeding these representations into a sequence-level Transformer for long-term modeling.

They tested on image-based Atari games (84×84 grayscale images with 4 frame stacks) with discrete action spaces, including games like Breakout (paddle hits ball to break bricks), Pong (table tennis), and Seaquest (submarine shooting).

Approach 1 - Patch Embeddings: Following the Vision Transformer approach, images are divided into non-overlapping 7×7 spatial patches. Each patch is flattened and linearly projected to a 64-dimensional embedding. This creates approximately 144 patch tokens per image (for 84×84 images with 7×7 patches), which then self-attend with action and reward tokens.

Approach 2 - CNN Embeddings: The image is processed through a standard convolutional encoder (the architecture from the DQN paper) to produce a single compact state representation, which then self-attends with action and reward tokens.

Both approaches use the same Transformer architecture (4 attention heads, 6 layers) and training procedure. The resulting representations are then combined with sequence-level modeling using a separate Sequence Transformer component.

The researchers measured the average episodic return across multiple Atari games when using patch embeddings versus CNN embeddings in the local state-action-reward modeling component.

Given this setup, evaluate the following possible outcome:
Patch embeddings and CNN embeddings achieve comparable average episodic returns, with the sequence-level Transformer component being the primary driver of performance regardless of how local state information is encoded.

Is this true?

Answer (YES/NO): NO